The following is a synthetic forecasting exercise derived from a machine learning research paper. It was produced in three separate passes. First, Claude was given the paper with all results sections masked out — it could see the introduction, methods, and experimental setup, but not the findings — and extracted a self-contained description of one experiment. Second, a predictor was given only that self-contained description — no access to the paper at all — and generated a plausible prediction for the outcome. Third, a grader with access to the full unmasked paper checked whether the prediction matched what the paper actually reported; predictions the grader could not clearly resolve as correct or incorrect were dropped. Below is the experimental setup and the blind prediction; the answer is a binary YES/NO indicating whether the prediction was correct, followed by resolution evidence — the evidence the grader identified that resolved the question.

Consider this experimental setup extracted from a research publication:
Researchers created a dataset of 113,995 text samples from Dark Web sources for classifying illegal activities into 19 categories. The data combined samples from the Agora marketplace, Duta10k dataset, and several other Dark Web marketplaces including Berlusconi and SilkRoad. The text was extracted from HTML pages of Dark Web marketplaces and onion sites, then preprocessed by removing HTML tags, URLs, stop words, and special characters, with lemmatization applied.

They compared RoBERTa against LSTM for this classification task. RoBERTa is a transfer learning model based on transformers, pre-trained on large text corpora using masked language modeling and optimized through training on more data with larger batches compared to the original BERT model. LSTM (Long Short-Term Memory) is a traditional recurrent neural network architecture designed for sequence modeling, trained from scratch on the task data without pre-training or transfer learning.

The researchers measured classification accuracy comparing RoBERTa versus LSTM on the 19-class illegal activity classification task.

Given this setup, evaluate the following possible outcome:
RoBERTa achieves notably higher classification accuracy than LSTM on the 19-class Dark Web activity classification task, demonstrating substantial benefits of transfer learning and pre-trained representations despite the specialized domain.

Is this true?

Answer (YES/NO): NO